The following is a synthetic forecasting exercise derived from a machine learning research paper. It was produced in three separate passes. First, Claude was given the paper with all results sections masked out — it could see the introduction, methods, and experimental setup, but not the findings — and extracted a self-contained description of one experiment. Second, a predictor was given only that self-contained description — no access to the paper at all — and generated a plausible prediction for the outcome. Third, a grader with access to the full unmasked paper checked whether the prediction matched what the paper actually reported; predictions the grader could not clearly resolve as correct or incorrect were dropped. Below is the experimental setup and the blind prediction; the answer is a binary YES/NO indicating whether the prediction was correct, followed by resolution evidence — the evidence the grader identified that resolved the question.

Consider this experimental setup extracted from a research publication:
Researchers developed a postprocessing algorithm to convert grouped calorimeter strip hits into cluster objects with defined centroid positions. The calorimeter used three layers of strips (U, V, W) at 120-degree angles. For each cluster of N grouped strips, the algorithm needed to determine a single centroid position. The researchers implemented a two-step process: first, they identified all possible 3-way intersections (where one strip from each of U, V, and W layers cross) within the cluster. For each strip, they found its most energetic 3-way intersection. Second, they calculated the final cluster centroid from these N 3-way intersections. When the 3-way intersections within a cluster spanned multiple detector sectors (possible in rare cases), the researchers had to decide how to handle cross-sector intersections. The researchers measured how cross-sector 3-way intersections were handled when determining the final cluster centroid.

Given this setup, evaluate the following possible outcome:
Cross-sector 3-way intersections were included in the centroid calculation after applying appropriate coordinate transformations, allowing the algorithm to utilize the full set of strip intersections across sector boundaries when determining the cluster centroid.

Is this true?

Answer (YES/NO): NO